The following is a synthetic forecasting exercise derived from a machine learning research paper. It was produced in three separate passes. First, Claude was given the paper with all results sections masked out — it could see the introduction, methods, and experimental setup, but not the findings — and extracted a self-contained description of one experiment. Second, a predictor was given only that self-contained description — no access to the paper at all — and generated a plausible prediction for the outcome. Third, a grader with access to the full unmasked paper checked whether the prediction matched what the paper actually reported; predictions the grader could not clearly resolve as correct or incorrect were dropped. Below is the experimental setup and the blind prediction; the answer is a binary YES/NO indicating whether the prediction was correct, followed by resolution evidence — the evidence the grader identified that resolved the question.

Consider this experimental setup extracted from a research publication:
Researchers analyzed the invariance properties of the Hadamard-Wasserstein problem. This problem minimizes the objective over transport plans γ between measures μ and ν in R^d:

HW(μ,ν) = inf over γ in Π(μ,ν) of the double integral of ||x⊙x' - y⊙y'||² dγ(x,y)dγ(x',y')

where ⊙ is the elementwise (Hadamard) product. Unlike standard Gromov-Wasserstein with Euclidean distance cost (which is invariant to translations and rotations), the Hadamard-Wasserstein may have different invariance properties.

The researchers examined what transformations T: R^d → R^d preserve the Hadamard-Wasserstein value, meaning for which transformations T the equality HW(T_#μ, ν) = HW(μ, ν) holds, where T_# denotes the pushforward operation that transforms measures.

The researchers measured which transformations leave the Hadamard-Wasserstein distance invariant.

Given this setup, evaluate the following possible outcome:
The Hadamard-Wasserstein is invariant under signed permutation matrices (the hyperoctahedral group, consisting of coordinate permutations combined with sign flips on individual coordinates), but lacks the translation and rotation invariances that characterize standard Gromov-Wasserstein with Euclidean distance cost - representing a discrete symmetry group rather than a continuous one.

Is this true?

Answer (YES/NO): NO